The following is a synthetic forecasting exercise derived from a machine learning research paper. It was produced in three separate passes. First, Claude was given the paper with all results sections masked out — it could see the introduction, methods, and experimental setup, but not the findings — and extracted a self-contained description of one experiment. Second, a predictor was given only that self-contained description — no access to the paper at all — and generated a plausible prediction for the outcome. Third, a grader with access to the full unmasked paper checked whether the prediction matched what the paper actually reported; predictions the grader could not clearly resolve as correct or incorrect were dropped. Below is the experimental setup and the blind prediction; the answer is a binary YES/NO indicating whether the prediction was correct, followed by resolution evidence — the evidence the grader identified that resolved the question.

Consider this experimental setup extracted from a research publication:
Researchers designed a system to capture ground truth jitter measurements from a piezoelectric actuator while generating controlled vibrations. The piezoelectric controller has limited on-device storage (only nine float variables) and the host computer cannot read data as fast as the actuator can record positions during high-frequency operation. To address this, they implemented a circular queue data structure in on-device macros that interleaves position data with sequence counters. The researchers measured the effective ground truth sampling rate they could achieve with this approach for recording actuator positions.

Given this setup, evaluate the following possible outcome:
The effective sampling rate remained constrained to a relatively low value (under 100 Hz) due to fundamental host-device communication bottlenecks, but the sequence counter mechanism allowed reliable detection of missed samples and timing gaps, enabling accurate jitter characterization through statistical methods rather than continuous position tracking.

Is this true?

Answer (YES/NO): NO